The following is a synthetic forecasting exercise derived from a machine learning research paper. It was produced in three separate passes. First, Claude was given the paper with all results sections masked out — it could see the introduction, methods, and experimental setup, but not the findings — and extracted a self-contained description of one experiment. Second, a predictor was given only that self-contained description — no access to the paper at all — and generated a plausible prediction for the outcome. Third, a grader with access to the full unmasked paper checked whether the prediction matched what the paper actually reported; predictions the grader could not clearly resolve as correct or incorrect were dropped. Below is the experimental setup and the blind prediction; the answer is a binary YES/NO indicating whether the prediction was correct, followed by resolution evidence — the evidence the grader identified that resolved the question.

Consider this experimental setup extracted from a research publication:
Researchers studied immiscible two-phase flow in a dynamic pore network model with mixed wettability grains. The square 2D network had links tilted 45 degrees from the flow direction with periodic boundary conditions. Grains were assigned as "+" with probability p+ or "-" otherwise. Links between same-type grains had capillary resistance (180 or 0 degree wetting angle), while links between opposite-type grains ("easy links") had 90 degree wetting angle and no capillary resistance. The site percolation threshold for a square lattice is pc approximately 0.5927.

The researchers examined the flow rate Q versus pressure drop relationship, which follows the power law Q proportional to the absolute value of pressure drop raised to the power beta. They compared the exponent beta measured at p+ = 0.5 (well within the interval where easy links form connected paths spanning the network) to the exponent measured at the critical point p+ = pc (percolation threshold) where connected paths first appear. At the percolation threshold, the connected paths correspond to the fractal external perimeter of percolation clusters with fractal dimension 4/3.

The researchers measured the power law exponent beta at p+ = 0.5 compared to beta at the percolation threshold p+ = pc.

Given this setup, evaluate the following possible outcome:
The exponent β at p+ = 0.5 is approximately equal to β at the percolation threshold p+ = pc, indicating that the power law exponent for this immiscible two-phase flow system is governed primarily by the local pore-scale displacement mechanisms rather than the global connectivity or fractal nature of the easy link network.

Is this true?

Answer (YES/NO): YES